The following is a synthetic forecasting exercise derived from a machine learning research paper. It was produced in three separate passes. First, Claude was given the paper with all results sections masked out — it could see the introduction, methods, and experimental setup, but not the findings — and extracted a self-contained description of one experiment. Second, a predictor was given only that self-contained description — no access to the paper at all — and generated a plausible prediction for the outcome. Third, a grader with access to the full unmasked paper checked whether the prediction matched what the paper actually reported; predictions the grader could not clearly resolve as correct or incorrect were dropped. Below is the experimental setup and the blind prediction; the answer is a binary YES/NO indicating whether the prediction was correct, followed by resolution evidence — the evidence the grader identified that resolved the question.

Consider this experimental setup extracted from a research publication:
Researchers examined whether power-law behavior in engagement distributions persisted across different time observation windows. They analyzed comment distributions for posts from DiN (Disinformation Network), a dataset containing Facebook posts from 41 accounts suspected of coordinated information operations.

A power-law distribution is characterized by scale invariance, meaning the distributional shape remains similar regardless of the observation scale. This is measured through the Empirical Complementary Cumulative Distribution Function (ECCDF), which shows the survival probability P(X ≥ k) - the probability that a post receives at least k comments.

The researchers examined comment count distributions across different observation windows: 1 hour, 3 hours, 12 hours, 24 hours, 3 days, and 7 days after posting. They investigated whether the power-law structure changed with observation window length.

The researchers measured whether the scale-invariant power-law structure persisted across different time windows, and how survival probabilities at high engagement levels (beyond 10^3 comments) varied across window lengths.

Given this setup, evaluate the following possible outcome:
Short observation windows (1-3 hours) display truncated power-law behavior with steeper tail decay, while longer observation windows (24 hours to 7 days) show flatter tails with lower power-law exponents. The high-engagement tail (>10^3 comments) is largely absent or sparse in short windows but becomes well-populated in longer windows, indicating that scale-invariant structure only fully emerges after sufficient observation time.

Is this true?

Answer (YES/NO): NO